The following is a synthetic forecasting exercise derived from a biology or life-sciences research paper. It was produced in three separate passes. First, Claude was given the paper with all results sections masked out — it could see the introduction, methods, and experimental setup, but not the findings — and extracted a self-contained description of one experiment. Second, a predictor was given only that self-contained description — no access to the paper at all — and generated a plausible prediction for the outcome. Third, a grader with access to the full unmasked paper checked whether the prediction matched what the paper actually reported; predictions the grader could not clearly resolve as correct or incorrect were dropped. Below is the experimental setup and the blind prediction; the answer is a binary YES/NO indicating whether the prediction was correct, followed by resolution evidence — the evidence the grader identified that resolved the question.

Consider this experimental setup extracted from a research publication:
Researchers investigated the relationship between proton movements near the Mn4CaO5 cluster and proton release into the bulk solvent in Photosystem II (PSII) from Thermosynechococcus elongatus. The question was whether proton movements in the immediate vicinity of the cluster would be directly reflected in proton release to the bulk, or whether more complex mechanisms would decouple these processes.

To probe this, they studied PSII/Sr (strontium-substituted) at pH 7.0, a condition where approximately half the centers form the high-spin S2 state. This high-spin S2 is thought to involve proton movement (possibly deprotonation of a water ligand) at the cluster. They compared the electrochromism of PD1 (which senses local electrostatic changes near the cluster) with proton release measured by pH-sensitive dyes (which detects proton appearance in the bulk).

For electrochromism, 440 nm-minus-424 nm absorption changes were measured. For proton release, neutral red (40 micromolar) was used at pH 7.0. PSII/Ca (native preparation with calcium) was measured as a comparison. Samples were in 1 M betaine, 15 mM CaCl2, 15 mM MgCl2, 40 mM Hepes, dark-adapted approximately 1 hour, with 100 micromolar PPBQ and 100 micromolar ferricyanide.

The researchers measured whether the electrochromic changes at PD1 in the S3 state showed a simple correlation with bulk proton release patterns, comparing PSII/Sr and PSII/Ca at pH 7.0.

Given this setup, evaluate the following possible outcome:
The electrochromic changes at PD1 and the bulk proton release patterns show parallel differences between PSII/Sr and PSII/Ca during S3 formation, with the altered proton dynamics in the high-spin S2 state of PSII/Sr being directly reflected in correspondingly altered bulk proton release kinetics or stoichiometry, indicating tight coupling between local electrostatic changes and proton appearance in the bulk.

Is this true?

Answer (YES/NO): NO